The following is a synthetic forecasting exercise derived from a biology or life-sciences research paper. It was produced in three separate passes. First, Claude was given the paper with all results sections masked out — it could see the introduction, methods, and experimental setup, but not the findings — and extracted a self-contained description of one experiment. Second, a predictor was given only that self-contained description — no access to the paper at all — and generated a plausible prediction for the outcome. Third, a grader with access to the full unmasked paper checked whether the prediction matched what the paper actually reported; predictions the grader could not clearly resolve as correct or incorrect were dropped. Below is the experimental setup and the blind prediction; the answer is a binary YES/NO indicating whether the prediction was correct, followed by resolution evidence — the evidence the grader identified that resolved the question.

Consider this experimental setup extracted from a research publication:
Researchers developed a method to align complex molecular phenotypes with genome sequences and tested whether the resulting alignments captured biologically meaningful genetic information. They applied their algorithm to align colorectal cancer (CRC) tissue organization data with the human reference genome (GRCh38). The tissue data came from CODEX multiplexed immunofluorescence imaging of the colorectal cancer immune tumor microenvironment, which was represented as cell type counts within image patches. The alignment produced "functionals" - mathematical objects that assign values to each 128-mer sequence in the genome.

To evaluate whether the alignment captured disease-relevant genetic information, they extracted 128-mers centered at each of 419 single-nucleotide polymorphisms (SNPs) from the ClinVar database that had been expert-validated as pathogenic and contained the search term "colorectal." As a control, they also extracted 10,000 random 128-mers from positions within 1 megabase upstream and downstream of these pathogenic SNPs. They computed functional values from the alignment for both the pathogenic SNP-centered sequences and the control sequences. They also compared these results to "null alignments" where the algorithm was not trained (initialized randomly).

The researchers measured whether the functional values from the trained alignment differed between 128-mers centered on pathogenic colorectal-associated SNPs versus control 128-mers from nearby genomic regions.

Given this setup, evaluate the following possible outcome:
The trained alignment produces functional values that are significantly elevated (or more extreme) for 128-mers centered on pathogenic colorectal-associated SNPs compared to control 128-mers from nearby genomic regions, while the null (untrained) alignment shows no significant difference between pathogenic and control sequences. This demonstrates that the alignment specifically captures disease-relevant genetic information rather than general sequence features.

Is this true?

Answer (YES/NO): YES